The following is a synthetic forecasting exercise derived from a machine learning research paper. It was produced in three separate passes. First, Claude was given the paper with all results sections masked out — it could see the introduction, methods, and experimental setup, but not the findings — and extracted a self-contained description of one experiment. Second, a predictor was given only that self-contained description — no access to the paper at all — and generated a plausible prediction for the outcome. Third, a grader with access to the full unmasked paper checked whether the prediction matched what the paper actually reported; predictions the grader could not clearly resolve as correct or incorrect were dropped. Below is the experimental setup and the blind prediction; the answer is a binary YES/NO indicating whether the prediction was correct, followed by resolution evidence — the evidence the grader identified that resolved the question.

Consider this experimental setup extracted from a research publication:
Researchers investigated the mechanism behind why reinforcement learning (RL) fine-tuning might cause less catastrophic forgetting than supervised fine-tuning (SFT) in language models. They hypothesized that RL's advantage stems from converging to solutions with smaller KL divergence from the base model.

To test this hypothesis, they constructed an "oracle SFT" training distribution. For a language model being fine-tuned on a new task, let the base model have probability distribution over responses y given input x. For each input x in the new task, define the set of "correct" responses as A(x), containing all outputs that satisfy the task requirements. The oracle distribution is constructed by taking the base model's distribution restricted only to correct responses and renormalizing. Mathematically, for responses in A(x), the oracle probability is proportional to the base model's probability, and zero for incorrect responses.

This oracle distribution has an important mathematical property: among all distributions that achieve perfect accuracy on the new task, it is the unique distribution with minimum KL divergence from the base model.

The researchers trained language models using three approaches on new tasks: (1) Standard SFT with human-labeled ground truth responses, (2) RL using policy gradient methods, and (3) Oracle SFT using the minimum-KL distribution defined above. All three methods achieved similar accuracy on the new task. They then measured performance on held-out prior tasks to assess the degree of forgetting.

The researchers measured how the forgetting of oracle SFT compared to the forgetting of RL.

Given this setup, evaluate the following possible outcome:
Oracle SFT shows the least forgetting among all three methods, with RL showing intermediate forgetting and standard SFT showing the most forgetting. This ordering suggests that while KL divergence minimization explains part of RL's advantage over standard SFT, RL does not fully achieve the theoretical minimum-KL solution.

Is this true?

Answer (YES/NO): YES